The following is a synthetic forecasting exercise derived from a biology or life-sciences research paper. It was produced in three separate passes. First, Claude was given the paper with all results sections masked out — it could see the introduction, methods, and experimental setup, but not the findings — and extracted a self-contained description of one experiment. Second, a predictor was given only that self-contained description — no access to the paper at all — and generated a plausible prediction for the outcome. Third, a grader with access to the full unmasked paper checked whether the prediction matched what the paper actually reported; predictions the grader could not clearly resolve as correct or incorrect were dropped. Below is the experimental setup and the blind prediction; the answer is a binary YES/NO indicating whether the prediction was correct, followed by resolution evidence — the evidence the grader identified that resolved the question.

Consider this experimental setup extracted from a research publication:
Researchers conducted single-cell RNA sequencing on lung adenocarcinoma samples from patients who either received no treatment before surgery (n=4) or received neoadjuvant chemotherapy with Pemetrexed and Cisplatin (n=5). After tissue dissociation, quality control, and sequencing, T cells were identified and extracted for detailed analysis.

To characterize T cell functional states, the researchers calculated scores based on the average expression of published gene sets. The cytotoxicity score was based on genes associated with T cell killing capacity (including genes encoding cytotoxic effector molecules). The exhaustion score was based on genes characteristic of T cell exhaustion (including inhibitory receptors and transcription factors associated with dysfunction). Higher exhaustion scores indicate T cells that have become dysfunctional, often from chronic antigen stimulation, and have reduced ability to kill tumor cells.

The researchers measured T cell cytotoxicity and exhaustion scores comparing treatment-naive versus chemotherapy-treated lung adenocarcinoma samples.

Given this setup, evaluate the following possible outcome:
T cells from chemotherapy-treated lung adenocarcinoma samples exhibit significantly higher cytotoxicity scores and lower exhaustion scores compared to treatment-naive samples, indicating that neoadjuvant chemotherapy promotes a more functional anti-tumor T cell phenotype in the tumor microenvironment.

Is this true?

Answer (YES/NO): NO